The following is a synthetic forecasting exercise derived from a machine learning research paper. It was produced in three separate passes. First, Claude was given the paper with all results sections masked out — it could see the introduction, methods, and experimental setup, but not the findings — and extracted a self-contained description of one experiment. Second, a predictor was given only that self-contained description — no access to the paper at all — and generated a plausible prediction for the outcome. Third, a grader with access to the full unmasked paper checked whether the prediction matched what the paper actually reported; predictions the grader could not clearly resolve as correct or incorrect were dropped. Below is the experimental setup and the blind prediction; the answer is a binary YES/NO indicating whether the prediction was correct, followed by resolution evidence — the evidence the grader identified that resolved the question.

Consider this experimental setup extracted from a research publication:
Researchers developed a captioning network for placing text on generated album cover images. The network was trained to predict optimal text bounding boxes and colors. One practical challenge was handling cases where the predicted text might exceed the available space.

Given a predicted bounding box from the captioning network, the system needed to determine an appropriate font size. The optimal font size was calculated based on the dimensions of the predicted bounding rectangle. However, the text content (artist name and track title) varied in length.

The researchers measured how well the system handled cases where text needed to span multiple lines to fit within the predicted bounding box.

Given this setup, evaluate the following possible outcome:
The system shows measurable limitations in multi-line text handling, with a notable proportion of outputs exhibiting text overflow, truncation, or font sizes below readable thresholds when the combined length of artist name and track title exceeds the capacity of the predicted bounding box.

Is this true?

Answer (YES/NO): NO